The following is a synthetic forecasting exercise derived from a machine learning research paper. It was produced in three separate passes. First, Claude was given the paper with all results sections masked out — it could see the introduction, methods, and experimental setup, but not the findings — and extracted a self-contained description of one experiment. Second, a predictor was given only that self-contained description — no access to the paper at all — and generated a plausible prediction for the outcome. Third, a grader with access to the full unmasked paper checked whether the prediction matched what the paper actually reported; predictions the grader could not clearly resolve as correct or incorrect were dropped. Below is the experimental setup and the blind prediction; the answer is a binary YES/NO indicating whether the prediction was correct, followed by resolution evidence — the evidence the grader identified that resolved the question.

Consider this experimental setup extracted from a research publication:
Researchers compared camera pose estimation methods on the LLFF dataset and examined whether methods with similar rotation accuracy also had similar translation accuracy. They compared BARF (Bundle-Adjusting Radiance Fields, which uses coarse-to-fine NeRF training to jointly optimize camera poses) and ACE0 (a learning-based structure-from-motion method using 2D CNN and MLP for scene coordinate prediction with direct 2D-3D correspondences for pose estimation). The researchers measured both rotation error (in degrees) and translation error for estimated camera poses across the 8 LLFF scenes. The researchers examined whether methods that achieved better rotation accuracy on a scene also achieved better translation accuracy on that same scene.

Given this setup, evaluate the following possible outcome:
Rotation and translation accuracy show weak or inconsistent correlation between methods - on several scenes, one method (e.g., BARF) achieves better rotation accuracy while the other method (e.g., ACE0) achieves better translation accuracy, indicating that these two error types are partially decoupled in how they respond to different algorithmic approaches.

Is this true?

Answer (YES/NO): YES